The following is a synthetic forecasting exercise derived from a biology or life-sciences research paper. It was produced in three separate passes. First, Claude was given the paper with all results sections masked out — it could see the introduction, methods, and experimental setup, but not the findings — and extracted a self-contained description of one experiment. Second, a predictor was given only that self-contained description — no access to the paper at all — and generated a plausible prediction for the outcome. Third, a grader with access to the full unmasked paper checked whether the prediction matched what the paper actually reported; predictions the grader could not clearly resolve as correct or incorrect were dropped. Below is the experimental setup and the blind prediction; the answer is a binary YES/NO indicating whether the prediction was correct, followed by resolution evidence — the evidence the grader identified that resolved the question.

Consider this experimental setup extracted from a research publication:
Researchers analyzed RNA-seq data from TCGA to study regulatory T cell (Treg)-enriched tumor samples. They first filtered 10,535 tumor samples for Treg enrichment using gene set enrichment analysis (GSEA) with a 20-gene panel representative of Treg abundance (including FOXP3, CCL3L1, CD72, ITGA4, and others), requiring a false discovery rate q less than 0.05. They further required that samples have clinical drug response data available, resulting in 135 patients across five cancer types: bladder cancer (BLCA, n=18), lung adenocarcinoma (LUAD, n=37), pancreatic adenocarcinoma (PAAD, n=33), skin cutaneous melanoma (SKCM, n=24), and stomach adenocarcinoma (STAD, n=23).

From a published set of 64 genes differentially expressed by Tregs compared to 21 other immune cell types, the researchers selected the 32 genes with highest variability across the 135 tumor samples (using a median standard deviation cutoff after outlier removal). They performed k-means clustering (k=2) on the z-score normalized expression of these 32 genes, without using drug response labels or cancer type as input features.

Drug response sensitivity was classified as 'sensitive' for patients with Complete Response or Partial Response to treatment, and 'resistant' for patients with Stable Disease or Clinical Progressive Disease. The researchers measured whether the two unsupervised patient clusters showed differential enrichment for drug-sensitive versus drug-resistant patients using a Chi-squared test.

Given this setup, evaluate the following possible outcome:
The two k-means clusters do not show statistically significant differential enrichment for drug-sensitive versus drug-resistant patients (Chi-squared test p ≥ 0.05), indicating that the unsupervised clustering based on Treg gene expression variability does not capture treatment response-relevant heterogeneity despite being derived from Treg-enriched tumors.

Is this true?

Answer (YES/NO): NO